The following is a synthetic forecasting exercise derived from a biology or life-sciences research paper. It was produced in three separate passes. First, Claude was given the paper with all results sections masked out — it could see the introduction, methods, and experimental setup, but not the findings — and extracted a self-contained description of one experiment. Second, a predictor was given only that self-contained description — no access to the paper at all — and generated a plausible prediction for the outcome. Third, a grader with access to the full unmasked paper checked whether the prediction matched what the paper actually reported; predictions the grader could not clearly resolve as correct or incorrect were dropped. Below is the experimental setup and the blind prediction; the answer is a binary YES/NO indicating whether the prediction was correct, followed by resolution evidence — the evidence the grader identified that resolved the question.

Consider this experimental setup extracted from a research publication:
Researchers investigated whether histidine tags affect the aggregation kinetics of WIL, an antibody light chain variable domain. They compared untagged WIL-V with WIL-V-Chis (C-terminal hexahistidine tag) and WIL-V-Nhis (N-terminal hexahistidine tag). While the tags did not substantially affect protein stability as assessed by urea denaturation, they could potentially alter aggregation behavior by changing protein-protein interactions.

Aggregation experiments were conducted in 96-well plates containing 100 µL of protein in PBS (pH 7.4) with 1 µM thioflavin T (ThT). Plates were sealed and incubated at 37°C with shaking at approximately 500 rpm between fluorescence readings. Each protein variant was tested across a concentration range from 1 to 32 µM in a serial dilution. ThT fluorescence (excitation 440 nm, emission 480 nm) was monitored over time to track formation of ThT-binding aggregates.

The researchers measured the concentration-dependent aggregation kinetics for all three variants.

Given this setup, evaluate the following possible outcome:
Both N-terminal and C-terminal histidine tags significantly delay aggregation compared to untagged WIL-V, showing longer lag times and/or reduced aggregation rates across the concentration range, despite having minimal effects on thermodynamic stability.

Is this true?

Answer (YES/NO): NO